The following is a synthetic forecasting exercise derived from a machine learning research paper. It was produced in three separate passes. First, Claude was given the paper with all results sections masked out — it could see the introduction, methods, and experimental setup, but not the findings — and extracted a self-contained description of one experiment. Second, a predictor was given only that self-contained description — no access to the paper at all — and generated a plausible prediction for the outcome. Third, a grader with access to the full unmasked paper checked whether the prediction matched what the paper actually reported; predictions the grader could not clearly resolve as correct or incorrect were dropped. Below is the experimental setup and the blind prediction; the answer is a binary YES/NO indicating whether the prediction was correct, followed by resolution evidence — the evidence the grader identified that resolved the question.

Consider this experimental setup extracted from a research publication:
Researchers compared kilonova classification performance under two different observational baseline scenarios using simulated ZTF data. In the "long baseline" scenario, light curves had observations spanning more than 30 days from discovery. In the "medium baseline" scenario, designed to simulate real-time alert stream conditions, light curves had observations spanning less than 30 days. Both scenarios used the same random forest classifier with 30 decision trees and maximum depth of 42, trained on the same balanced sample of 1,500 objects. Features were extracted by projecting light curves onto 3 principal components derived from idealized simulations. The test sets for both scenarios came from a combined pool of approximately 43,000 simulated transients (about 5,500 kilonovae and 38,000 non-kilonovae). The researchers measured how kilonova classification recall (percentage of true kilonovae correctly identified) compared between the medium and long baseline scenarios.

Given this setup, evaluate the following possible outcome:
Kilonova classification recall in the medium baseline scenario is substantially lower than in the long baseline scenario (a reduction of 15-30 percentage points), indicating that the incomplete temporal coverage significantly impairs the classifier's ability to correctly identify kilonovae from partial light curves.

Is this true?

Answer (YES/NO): NO